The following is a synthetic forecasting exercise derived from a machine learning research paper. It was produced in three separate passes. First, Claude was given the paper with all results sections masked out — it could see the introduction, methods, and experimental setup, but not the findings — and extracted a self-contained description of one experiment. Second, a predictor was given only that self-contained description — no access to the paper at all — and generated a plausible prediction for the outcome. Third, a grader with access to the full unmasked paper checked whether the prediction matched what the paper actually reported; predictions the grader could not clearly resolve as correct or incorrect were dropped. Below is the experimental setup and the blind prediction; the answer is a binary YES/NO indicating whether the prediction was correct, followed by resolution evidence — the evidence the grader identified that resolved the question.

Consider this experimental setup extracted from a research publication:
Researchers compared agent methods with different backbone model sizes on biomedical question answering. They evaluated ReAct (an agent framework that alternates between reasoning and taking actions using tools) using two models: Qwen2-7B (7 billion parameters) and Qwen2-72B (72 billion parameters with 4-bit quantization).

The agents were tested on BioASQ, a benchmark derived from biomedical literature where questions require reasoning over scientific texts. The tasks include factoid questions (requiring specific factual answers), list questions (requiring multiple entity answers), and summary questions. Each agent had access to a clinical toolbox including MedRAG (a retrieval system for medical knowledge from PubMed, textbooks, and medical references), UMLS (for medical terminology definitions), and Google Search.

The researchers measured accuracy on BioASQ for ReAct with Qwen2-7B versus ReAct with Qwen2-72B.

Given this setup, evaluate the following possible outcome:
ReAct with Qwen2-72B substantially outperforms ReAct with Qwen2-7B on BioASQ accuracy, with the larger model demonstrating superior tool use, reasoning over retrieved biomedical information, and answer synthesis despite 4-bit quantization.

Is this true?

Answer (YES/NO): NO